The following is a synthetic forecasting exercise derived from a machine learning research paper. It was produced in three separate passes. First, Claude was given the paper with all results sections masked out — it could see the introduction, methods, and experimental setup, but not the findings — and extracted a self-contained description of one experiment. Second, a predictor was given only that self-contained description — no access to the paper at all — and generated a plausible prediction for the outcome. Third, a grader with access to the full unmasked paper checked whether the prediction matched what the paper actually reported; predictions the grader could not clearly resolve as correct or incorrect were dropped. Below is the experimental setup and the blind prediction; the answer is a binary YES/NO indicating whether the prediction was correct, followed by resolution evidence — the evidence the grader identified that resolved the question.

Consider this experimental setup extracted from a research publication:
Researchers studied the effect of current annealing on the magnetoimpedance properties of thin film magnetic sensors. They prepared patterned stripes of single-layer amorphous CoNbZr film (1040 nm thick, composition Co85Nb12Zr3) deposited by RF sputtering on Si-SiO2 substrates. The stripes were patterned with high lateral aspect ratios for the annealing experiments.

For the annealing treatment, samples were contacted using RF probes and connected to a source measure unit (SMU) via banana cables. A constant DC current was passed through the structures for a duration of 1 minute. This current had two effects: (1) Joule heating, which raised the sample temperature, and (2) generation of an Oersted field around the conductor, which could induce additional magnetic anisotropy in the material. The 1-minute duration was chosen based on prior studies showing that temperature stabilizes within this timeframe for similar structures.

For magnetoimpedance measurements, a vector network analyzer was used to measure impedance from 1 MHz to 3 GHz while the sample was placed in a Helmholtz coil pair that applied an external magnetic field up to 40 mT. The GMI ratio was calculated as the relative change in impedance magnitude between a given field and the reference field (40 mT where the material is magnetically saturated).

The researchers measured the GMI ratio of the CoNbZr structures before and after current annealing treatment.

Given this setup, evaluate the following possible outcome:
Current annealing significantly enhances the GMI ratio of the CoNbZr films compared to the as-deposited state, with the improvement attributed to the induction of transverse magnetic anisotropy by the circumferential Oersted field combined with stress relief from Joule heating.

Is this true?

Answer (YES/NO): YES